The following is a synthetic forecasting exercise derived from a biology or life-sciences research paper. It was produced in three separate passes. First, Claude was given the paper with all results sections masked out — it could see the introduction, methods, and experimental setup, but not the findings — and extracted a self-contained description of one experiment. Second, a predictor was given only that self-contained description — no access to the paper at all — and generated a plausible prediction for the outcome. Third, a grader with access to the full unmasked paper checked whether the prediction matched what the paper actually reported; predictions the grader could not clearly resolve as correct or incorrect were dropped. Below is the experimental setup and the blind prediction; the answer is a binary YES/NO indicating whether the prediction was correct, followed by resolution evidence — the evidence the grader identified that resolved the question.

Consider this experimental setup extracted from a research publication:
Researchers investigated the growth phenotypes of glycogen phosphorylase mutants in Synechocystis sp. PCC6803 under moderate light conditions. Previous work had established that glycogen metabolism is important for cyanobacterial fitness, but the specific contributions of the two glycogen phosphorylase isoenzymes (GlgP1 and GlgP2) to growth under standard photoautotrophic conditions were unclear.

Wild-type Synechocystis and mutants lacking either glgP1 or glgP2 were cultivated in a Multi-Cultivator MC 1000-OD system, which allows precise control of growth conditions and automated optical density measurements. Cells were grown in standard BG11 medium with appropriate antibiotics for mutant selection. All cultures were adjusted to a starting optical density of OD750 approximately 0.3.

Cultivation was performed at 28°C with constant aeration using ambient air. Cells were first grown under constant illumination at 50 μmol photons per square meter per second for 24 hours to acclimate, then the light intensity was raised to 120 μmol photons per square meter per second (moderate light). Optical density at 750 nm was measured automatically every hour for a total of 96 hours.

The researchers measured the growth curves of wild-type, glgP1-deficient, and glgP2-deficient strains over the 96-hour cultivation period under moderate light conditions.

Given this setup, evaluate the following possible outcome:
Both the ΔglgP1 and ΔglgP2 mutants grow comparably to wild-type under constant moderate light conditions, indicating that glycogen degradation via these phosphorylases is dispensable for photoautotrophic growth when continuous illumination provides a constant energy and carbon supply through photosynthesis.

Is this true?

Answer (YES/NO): NO